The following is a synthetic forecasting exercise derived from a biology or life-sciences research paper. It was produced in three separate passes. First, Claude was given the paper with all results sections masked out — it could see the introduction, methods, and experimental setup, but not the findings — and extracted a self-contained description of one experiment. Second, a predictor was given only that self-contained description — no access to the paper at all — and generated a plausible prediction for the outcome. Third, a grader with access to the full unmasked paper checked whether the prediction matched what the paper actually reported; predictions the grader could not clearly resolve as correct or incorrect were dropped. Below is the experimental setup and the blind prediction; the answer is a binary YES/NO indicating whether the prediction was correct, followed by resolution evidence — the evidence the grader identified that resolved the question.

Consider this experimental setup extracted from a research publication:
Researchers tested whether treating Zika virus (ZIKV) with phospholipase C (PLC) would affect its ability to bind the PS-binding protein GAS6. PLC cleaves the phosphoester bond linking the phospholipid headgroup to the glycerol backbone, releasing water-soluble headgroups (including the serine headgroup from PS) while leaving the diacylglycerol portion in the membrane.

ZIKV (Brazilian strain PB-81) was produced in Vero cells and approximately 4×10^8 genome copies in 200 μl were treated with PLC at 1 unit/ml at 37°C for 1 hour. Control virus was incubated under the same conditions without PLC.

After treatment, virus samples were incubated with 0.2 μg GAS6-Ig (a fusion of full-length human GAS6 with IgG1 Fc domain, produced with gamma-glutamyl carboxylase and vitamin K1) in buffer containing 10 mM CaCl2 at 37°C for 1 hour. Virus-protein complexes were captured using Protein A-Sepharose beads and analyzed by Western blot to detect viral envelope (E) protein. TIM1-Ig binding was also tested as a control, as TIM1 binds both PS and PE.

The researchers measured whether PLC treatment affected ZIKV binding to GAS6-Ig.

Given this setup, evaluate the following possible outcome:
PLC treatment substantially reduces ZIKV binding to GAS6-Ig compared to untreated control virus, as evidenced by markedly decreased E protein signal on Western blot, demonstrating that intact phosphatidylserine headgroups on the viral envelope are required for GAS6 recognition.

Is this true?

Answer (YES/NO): YES